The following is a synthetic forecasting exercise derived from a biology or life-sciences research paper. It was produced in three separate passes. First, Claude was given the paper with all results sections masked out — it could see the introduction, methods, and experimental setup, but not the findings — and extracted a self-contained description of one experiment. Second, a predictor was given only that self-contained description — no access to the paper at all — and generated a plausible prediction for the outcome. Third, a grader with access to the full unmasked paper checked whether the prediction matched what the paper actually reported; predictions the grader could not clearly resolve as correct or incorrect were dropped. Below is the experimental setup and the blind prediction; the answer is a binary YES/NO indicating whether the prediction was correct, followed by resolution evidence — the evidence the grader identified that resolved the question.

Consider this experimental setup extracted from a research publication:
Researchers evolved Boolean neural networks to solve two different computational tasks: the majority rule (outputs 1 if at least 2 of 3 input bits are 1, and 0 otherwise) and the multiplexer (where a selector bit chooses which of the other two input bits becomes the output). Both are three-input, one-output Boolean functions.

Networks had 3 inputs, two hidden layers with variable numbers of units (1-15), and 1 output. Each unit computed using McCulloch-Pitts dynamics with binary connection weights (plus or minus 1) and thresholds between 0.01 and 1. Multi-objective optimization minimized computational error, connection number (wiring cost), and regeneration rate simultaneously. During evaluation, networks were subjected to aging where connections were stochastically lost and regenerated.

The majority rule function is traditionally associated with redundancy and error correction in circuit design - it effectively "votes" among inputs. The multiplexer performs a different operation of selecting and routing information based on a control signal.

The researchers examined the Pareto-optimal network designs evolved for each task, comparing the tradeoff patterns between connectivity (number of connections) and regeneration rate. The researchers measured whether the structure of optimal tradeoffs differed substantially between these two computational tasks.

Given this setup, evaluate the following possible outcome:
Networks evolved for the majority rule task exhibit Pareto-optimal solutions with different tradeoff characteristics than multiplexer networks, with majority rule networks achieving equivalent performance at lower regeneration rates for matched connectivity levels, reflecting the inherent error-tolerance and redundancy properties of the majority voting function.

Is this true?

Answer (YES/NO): NO